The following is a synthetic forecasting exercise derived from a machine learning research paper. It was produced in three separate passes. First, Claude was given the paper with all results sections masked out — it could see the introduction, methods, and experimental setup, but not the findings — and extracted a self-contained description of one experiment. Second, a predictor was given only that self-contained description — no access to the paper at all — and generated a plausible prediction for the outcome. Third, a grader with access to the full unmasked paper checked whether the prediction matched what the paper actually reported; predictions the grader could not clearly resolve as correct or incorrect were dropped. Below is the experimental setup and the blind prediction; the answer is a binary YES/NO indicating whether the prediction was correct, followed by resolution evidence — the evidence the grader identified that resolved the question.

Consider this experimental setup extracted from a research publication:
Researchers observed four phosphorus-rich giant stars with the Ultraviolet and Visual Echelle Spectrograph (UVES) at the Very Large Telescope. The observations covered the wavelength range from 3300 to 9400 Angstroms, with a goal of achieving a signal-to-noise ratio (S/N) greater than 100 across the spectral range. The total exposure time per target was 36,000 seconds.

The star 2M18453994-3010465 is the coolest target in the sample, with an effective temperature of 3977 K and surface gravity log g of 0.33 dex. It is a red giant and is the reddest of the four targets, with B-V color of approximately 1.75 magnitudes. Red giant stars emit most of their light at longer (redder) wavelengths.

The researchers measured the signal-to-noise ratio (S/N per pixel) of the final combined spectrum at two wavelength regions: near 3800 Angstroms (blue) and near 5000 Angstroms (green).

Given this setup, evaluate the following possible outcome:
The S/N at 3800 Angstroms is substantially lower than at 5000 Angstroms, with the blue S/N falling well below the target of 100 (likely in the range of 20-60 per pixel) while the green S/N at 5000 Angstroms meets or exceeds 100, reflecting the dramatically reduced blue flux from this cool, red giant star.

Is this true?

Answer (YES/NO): YES